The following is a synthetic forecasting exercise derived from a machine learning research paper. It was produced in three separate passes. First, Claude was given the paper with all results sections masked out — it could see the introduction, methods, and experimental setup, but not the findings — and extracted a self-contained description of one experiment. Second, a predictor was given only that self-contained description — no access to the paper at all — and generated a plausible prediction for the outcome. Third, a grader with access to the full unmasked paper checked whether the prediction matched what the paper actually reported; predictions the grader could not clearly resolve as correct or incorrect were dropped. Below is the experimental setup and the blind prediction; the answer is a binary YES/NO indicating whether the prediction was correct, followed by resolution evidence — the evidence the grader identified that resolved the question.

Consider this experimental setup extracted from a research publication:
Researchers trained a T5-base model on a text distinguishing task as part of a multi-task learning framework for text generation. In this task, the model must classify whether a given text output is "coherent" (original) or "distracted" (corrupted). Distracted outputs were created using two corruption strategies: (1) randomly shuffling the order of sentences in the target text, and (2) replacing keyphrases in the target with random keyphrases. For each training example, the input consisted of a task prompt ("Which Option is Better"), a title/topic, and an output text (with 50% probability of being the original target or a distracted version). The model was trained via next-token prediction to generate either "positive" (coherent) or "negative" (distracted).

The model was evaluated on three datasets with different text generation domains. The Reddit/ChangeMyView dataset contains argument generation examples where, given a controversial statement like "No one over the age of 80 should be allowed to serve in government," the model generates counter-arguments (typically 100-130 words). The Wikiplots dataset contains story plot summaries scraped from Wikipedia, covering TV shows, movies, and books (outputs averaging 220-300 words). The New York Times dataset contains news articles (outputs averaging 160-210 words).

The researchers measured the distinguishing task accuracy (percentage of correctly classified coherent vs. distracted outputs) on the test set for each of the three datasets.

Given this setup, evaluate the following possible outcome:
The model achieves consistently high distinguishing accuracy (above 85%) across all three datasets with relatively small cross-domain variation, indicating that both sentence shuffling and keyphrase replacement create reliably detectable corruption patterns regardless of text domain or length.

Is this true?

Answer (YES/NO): NO